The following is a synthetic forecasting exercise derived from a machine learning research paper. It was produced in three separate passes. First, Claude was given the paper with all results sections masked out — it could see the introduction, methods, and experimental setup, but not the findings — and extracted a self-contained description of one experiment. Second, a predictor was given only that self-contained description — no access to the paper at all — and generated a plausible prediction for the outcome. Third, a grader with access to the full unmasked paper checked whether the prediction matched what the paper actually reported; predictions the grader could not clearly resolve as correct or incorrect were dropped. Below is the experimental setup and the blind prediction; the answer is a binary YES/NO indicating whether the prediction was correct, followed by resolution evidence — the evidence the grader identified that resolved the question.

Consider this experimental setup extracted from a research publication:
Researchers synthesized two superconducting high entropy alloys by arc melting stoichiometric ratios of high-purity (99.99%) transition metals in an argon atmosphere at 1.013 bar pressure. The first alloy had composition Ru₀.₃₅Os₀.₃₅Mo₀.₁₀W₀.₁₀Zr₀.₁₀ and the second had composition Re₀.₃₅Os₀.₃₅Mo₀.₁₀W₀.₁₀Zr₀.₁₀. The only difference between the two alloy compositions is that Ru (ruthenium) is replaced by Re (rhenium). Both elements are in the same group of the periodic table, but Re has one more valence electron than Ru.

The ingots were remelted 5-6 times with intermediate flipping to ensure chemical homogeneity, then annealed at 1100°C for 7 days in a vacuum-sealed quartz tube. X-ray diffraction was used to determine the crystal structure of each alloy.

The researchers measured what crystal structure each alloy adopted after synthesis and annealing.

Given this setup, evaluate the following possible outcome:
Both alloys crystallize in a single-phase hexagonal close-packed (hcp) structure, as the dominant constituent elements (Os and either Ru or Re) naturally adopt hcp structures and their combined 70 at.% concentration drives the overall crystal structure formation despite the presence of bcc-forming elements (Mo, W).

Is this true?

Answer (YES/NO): NO